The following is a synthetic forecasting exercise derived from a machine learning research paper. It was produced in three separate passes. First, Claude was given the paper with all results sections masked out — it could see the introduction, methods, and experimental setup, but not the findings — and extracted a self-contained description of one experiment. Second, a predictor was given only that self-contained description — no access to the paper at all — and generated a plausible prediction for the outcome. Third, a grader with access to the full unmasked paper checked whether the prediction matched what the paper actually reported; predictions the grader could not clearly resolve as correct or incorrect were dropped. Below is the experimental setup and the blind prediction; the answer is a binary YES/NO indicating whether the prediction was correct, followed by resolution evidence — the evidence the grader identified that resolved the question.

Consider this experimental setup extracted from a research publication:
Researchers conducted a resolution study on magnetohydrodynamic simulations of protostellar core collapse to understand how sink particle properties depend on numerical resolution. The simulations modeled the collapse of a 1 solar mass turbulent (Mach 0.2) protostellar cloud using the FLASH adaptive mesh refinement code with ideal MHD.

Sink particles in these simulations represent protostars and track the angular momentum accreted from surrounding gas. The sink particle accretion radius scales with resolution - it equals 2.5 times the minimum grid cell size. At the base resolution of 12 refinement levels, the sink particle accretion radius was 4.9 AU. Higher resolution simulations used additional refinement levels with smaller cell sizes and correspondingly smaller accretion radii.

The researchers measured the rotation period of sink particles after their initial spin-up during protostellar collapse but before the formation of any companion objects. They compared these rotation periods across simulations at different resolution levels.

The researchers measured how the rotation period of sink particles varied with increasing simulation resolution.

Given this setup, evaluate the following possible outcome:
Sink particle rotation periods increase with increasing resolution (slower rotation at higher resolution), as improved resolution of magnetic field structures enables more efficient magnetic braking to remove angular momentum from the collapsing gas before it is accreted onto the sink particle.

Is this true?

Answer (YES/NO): NO